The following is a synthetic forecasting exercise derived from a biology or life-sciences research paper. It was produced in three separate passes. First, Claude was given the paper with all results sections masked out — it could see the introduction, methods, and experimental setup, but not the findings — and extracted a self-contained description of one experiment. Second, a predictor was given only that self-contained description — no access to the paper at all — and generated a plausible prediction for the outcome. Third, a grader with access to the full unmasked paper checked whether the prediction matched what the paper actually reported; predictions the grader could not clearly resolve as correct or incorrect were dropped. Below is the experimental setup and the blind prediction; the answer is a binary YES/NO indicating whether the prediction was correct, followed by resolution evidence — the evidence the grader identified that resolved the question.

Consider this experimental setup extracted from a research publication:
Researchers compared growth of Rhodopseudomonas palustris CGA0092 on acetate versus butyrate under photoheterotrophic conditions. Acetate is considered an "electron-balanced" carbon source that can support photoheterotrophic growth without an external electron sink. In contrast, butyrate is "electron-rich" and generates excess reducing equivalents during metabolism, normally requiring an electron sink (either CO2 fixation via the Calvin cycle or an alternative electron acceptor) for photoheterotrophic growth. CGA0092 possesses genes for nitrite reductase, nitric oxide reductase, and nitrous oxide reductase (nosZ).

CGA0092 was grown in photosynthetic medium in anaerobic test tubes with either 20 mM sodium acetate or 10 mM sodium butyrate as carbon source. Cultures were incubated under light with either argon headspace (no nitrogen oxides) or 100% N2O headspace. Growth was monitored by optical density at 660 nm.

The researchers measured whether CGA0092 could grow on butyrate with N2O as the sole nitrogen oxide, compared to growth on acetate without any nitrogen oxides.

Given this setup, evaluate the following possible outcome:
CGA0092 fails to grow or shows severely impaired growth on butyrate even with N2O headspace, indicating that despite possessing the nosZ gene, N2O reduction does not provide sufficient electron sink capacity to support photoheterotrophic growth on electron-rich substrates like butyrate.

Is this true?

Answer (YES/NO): NO